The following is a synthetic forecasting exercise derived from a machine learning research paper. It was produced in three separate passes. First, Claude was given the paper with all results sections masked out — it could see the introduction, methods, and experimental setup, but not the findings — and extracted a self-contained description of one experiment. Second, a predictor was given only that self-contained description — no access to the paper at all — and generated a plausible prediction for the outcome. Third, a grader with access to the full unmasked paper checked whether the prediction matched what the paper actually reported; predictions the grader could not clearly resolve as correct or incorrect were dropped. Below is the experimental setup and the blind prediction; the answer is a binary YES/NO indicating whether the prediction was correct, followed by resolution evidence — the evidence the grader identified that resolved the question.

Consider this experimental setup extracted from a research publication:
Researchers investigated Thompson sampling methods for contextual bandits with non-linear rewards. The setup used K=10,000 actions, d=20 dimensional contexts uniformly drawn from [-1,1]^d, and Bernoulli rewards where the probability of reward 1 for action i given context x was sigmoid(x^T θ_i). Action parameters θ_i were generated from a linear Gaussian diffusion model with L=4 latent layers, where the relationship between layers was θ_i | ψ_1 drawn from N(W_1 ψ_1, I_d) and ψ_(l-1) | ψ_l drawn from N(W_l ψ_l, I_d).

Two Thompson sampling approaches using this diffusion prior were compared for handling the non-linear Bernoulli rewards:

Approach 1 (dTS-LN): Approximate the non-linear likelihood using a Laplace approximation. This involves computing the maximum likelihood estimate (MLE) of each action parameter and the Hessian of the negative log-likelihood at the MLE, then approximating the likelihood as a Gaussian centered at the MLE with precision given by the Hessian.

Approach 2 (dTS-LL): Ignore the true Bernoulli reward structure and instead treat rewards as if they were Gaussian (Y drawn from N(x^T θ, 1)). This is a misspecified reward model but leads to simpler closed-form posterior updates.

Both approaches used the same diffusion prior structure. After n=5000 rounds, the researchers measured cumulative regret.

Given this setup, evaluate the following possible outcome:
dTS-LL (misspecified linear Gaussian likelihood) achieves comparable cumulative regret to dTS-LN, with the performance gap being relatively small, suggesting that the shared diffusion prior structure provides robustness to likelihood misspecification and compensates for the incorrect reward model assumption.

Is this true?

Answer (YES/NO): NO